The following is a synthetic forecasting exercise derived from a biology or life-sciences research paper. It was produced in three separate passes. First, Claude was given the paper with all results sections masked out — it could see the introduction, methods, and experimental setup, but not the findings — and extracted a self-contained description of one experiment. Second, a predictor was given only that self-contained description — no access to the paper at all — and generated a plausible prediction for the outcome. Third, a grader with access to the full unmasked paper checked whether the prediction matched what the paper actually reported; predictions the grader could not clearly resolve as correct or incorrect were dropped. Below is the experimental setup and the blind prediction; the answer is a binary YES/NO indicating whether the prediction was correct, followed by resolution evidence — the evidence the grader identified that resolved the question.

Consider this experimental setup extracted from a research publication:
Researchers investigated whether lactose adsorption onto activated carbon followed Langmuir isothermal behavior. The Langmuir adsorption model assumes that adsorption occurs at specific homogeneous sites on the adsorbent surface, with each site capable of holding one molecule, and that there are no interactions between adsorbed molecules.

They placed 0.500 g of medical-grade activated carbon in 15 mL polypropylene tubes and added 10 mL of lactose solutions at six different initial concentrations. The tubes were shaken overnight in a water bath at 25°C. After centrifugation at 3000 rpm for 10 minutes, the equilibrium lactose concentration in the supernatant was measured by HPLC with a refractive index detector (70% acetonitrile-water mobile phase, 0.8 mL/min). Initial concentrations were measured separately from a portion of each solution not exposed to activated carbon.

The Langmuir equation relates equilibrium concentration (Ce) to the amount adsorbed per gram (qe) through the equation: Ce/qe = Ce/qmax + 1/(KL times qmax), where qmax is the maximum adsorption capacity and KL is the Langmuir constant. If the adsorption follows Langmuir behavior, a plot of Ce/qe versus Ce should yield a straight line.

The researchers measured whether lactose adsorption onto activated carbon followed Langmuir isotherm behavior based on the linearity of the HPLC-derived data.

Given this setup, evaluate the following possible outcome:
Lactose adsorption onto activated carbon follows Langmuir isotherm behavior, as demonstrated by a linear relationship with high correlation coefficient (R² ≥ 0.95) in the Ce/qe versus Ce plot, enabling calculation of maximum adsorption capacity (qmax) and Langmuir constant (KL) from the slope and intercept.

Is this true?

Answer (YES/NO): YES